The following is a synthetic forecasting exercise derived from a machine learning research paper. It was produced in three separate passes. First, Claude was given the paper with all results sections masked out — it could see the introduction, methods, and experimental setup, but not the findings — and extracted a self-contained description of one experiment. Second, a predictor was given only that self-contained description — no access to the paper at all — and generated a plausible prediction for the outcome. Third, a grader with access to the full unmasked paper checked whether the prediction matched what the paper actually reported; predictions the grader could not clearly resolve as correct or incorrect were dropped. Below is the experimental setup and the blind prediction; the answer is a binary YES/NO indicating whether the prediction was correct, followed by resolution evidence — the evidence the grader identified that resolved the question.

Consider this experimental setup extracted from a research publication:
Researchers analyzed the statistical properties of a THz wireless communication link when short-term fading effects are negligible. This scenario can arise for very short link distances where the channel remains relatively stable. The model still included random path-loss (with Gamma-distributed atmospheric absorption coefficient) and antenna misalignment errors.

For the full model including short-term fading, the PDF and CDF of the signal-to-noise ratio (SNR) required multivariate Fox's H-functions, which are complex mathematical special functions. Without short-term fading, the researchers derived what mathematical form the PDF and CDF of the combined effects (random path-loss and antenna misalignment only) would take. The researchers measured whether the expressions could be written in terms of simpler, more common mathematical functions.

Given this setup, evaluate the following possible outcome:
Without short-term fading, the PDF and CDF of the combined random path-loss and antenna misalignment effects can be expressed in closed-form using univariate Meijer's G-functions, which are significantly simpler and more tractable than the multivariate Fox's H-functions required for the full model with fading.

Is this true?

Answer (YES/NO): NO